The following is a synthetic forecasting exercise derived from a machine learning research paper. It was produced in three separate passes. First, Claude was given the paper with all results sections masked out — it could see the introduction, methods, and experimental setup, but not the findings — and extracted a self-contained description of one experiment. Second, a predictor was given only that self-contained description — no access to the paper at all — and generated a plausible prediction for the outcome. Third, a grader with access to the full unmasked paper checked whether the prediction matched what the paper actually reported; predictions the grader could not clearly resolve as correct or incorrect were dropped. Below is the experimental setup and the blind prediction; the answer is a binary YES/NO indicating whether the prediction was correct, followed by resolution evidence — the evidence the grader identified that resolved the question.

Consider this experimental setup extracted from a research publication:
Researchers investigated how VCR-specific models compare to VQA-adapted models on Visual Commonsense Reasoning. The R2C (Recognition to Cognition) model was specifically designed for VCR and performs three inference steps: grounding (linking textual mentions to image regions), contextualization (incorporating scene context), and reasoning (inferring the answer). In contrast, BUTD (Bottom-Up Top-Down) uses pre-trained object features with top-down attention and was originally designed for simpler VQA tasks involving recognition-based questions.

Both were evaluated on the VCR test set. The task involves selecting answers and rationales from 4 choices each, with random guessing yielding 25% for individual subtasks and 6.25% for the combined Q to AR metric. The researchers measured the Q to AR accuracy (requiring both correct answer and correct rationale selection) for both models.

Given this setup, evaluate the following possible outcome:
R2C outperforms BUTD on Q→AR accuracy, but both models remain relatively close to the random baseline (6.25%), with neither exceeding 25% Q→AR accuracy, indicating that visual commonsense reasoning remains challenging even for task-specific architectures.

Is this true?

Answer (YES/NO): NO